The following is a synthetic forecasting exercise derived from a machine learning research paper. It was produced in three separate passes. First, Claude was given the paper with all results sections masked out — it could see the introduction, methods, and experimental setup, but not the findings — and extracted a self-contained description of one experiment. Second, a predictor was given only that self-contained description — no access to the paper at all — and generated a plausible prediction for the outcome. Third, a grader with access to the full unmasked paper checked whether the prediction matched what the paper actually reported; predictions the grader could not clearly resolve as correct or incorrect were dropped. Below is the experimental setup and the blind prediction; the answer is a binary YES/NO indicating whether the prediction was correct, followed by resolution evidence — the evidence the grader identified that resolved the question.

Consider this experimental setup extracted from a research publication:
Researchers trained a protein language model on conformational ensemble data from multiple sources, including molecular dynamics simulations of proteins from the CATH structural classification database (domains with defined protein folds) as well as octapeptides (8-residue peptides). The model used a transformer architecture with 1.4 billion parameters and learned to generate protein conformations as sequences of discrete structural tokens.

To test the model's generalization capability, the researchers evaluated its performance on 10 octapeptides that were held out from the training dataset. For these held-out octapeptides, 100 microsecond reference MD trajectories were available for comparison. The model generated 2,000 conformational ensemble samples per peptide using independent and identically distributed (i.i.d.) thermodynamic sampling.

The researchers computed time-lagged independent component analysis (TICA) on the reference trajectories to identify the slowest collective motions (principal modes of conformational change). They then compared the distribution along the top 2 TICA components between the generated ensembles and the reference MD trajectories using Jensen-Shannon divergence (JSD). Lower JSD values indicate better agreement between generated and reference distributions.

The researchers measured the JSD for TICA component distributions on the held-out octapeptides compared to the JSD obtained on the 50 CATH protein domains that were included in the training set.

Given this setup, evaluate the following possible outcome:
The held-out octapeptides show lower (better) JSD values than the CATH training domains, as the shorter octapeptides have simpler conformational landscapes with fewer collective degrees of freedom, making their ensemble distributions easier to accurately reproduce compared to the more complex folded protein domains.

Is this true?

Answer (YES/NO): NO